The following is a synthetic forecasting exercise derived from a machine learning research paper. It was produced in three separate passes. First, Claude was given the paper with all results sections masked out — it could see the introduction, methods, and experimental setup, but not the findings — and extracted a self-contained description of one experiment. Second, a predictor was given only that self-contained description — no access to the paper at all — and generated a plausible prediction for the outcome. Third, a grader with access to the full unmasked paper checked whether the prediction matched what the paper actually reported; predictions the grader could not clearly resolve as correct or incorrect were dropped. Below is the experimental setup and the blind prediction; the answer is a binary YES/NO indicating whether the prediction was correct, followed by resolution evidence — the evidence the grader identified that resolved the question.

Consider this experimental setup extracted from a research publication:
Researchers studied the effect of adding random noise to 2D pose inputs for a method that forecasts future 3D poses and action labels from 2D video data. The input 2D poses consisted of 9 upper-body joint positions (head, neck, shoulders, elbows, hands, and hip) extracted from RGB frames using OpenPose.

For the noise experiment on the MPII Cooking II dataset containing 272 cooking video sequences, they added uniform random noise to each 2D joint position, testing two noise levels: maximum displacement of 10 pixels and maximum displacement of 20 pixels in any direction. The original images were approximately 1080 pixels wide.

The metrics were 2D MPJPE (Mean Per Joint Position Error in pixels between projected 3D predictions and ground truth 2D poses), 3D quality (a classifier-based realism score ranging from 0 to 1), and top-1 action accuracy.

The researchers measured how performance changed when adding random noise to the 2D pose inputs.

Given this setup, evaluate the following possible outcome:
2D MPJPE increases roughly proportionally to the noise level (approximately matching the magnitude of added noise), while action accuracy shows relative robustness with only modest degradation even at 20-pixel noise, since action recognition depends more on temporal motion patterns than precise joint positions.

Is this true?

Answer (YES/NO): NO